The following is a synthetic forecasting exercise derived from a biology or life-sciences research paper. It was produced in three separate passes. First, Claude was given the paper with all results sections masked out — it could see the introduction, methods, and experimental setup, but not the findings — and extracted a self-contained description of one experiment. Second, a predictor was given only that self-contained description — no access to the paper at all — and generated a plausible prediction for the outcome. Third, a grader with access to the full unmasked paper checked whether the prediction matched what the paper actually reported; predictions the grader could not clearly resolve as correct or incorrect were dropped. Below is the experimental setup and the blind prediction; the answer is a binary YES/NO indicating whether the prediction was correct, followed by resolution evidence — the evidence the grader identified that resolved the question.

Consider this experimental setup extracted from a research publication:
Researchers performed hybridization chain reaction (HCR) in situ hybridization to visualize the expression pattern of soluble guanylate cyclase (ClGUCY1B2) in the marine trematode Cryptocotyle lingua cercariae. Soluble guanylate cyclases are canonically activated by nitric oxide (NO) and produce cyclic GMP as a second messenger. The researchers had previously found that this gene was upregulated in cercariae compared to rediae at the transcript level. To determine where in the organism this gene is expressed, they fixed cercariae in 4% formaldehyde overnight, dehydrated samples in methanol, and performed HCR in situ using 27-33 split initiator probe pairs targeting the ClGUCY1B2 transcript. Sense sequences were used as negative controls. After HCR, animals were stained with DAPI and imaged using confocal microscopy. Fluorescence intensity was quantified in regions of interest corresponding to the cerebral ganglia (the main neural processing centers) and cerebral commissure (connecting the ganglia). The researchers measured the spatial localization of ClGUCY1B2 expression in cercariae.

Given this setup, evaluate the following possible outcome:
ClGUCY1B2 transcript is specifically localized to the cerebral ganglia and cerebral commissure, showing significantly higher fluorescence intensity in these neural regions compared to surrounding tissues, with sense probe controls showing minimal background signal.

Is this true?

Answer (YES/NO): NO